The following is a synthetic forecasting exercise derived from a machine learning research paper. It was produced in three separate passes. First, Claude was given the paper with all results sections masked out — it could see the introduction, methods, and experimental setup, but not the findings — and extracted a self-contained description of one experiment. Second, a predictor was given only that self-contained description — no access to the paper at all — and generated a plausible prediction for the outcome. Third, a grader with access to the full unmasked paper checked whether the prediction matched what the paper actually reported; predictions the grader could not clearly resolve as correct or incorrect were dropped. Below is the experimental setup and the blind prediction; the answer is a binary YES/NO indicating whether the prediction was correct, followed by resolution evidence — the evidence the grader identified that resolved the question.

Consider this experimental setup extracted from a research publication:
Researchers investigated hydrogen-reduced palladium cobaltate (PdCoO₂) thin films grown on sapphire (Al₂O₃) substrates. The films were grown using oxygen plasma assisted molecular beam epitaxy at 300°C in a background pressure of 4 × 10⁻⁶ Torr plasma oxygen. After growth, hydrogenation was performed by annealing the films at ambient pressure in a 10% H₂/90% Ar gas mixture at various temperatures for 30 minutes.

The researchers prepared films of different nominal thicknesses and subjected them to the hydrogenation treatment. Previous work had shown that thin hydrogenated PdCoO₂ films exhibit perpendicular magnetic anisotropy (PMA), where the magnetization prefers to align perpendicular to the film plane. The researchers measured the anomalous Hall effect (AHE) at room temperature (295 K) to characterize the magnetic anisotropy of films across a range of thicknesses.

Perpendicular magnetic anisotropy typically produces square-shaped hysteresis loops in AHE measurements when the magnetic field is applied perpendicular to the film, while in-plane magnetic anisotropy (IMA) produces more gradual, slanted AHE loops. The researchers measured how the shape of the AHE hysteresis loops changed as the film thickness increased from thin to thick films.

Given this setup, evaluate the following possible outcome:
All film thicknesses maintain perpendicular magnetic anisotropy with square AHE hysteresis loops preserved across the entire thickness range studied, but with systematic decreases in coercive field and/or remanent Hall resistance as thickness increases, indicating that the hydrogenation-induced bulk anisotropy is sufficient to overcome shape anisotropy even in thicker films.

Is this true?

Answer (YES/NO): NO